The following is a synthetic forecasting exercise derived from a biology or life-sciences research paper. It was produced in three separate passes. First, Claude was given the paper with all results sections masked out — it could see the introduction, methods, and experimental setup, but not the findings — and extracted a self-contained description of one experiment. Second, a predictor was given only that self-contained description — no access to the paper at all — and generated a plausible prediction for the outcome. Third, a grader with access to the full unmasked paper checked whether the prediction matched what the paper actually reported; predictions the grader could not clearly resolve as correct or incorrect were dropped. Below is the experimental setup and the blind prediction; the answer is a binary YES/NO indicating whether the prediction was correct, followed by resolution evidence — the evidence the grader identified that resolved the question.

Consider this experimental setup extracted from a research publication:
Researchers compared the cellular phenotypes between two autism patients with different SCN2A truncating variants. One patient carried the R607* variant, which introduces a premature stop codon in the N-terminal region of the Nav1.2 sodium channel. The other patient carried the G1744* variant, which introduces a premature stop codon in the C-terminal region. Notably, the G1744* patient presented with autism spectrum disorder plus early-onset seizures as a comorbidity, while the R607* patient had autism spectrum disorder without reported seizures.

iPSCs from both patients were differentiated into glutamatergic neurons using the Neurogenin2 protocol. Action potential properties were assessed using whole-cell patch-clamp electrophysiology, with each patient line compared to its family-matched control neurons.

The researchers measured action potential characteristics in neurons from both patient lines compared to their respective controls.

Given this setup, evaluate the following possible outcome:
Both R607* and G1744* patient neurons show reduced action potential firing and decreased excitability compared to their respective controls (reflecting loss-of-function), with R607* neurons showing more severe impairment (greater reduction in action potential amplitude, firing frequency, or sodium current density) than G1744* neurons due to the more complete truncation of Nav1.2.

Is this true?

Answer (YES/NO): NO